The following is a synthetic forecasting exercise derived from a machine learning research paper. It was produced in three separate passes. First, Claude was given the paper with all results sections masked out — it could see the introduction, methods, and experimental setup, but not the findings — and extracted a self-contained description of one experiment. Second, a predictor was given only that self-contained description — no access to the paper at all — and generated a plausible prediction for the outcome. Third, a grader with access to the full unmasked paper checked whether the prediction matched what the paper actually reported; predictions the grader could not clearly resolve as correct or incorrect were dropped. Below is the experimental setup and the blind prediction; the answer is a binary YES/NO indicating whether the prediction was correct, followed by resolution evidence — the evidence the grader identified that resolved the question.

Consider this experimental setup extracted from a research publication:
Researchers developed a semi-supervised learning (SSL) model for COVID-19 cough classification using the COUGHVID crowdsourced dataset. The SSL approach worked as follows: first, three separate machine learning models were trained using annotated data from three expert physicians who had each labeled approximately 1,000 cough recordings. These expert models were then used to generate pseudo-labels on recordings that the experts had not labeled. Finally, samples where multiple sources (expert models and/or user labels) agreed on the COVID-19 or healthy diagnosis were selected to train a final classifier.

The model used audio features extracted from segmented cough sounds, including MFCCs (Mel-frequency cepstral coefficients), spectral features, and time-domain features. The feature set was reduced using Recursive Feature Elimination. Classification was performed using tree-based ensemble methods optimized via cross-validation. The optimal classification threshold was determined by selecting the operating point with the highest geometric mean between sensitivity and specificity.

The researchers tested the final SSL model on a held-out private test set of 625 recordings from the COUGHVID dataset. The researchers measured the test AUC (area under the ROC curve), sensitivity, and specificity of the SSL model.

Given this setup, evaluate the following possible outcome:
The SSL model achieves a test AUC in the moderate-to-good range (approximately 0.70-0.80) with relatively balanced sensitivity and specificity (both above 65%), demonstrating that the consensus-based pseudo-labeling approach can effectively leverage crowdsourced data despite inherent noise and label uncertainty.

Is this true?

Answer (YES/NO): YES